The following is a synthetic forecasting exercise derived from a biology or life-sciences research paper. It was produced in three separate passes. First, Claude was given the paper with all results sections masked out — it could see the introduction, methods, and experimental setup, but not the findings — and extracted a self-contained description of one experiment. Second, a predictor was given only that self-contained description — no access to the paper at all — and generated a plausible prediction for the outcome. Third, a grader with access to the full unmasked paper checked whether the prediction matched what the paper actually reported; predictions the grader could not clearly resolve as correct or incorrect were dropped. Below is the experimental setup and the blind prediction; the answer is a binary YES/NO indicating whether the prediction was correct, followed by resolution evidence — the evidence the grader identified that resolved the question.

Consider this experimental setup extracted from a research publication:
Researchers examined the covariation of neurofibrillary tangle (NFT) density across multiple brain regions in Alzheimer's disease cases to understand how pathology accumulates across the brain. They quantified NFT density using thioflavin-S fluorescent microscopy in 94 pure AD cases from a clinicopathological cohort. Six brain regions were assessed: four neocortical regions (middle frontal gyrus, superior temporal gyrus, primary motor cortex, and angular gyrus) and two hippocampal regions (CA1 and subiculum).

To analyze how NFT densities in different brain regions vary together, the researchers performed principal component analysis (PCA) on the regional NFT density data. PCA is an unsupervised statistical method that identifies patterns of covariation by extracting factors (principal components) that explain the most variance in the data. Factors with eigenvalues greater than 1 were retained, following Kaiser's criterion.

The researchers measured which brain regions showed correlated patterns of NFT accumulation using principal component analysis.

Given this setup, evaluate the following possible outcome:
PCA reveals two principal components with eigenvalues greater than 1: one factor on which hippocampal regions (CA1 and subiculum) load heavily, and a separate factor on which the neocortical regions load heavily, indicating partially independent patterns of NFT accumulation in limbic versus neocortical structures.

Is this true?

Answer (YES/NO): YES